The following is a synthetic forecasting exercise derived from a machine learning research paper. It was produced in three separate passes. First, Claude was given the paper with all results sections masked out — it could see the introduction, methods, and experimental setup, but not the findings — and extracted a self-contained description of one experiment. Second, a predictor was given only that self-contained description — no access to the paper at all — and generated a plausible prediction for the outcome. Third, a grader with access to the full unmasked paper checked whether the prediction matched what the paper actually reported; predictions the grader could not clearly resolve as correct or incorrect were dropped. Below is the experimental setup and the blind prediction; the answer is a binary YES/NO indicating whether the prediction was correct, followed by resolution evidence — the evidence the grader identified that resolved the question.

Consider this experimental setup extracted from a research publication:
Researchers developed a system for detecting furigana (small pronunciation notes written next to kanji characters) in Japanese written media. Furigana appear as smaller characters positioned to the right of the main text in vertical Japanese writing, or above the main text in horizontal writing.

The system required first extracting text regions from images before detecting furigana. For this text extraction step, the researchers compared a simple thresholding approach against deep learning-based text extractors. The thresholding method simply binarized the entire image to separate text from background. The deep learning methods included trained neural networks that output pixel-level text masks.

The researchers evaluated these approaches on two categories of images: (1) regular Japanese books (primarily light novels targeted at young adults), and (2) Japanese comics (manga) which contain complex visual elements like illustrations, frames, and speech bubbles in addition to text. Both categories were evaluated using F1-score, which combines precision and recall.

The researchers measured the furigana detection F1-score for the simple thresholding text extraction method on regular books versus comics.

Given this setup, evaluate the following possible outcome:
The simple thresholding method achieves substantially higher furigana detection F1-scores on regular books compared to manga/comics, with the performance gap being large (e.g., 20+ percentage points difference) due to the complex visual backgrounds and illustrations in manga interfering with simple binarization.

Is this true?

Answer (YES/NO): YES